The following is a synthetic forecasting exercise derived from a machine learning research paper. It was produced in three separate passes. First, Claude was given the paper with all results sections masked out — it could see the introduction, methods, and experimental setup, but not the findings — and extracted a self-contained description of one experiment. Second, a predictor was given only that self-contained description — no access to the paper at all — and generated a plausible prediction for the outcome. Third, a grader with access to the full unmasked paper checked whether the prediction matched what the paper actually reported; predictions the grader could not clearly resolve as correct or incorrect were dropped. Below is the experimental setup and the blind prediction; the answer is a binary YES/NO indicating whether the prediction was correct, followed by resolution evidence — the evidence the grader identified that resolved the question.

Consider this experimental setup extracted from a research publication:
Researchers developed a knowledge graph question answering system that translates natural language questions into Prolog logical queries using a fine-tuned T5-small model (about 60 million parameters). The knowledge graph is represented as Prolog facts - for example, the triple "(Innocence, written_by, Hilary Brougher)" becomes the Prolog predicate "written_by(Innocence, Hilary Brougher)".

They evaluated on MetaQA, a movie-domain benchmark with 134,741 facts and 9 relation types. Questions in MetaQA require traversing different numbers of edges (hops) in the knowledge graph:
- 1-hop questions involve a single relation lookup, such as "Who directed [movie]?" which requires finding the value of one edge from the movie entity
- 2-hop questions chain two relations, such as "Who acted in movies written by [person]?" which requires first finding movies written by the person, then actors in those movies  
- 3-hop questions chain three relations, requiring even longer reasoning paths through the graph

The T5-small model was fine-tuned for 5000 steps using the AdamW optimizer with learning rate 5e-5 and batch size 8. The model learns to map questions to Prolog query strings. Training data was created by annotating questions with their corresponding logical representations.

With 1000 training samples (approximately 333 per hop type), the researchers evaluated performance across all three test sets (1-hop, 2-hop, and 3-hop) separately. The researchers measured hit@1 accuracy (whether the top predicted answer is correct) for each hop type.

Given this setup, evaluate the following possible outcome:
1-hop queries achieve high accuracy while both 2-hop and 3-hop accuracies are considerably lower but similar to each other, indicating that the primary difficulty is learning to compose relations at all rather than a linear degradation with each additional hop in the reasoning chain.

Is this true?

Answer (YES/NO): NO